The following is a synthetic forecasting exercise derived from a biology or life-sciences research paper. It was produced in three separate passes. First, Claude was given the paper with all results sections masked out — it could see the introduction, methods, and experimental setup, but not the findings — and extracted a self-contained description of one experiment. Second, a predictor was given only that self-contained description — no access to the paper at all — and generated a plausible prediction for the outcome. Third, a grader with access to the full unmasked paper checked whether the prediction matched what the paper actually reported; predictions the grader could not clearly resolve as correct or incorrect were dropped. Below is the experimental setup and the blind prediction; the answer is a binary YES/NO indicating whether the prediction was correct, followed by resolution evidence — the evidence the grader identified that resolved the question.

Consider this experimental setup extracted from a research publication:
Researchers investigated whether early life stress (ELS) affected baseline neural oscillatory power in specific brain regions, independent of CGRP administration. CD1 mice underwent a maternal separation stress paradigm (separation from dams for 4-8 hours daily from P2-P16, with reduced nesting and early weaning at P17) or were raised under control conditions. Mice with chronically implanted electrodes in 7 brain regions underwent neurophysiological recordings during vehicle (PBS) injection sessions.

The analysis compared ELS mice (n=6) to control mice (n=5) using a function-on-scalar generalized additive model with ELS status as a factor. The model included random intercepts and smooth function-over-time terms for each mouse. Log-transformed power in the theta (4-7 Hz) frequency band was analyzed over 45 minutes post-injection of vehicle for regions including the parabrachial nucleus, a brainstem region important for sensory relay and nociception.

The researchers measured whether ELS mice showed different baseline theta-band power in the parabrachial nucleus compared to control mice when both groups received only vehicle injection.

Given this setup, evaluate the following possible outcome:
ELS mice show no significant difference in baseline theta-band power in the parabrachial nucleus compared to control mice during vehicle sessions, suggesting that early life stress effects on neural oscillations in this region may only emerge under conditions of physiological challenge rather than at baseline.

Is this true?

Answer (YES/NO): YES